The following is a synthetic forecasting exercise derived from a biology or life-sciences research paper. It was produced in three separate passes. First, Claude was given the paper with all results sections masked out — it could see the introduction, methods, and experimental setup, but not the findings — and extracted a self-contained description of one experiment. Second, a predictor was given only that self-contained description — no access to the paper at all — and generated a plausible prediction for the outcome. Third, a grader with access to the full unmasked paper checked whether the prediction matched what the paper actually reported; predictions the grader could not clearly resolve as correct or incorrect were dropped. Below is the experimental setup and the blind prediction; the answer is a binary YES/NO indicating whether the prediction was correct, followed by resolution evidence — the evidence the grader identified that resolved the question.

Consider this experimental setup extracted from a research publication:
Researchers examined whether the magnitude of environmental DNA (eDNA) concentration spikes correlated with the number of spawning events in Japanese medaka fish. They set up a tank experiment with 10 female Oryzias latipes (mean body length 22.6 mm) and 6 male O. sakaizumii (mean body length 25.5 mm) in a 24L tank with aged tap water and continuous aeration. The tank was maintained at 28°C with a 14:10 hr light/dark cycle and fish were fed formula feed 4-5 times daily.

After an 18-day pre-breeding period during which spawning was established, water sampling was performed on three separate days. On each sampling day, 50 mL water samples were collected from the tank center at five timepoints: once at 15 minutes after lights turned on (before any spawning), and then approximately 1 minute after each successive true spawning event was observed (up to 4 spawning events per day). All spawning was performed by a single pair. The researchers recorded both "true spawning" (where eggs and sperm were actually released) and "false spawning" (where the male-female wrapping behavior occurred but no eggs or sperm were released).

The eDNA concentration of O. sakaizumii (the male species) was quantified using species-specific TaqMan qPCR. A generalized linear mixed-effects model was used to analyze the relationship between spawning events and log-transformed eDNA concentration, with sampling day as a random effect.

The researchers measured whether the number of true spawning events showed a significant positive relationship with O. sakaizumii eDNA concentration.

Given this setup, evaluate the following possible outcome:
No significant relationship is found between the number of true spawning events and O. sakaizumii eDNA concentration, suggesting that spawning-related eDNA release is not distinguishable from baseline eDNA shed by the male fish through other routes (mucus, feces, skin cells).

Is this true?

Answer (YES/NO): NO